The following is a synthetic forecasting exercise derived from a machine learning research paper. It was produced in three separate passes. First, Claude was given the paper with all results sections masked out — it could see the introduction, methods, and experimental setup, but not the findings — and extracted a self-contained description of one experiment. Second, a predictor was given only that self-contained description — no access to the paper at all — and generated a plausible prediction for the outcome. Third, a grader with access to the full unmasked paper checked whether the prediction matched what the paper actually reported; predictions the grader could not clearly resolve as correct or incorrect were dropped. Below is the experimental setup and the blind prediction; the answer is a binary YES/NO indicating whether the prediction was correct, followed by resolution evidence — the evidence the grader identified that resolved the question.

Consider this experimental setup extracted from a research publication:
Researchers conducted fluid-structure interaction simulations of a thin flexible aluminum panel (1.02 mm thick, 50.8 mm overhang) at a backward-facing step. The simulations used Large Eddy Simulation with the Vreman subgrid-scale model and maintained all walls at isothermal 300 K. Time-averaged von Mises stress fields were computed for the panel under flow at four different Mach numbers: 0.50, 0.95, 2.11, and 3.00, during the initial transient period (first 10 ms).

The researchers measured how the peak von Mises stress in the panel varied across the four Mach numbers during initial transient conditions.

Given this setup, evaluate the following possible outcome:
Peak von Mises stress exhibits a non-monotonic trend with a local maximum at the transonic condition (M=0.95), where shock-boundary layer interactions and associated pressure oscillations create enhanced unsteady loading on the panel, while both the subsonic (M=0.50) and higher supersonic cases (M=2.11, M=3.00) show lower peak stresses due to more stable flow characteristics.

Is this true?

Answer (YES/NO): NO